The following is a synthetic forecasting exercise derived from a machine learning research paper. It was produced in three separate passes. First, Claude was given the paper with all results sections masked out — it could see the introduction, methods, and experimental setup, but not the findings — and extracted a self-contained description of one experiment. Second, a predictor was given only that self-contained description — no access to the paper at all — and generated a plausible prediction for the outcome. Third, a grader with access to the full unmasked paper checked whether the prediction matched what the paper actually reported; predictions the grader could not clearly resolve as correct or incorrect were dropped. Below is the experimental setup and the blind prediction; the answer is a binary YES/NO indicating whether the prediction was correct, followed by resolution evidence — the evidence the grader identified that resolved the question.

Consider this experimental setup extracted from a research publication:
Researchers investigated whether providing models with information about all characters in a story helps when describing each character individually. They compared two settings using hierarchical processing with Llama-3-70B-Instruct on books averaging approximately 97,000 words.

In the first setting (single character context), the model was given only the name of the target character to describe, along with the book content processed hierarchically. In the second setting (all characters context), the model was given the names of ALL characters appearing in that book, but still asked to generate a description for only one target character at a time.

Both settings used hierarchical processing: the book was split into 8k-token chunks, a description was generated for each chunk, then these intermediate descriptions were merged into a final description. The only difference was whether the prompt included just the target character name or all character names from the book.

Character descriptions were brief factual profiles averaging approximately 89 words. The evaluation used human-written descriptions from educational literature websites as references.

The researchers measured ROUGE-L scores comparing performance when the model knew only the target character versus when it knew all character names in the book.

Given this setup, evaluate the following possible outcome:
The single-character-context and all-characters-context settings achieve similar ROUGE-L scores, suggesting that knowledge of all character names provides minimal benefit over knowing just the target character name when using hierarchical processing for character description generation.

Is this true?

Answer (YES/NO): NO